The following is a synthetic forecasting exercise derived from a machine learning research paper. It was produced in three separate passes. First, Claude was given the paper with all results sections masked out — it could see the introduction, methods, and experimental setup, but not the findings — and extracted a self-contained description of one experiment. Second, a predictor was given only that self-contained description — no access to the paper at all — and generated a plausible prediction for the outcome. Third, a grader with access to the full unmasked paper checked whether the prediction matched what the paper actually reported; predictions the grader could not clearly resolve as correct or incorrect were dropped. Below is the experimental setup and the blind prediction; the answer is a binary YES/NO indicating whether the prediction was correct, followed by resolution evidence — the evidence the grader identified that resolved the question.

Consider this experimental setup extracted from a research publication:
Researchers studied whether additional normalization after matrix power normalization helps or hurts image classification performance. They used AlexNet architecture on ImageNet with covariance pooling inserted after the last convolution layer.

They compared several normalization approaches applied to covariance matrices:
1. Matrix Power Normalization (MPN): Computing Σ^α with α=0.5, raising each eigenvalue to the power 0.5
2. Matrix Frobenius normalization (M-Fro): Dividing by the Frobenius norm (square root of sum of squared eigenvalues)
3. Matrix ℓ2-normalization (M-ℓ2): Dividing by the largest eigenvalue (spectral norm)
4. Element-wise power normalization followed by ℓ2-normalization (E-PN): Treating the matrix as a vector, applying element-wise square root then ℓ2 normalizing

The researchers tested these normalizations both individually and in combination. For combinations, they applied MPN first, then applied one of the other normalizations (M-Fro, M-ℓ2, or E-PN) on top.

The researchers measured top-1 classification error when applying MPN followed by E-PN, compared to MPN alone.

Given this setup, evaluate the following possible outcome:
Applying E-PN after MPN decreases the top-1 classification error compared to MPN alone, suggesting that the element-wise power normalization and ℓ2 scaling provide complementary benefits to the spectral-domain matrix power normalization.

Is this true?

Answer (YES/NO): NO